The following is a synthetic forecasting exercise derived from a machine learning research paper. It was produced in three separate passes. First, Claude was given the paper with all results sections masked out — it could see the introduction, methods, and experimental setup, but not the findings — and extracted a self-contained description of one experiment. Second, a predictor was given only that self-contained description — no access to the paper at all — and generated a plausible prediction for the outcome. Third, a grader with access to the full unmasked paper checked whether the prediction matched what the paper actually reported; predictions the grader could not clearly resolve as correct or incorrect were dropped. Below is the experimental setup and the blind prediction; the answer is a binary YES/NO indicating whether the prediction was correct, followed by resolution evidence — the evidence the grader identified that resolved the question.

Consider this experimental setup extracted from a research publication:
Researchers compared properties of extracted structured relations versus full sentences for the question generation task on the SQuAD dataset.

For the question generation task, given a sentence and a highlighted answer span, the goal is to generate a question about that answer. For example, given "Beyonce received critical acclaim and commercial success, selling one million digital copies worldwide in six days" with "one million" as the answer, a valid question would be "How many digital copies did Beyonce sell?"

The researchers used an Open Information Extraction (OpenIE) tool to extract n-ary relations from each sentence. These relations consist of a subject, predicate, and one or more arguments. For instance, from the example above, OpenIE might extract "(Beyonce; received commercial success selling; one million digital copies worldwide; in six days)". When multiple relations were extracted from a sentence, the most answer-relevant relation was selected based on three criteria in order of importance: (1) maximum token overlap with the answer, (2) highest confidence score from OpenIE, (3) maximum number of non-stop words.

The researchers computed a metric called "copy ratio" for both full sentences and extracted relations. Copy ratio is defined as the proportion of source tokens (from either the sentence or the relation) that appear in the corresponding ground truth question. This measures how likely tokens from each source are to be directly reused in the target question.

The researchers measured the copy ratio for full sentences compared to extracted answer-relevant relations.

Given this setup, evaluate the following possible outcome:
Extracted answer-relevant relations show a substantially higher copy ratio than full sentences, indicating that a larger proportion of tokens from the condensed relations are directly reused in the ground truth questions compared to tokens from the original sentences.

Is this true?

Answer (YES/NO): YES